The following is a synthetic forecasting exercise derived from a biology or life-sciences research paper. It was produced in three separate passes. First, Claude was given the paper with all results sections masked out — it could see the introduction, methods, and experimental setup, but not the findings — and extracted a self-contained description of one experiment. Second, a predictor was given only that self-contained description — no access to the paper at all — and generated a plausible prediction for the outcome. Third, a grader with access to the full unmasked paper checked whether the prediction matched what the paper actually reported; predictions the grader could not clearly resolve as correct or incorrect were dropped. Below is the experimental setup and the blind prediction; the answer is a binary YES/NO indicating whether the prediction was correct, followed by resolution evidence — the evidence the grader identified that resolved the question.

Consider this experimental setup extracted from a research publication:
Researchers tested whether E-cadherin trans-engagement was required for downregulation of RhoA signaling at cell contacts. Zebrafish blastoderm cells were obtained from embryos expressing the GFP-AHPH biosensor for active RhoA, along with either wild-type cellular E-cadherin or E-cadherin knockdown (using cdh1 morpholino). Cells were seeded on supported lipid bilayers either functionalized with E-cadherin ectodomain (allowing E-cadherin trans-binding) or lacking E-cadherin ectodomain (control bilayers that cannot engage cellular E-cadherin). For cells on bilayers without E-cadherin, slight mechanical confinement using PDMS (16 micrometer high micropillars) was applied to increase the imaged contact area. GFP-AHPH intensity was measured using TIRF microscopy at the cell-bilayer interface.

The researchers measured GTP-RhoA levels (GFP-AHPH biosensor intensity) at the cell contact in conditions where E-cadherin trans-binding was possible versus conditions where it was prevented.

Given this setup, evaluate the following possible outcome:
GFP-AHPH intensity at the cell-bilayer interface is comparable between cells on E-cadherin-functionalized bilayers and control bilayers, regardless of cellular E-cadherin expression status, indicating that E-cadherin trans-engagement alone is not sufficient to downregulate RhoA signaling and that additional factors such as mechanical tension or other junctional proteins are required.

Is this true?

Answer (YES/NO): NO